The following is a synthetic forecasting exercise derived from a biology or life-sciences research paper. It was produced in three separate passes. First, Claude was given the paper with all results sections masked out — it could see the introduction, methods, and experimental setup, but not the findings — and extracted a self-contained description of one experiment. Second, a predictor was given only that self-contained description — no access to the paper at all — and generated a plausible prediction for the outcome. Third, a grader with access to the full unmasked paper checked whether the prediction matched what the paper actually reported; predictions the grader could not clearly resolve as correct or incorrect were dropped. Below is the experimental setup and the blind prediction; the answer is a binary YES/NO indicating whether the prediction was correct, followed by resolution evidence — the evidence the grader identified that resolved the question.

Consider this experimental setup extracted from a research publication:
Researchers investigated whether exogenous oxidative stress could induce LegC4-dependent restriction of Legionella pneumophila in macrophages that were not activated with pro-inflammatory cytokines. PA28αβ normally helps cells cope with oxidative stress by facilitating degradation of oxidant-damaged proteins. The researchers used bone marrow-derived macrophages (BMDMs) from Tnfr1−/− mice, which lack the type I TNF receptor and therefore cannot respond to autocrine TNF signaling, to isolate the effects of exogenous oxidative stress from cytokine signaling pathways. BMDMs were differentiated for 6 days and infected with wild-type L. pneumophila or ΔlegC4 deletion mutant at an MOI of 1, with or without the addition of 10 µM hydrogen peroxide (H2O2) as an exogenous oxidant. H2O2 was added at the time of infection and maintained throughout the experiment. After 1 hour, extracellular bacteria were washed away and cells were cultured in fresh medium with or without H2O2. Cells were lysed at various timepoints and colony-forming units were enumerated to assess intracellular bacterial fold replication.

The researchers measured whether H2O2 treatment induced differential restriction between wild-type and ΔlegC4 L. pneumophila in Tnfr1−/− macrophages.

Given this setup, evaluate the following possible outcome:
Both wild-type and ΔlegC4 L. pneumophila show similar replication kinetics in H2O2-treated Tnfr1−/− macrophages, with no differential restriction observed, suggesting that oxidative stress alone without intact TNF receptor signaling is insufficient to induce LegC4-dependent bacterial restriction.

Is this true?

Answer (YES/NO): NO